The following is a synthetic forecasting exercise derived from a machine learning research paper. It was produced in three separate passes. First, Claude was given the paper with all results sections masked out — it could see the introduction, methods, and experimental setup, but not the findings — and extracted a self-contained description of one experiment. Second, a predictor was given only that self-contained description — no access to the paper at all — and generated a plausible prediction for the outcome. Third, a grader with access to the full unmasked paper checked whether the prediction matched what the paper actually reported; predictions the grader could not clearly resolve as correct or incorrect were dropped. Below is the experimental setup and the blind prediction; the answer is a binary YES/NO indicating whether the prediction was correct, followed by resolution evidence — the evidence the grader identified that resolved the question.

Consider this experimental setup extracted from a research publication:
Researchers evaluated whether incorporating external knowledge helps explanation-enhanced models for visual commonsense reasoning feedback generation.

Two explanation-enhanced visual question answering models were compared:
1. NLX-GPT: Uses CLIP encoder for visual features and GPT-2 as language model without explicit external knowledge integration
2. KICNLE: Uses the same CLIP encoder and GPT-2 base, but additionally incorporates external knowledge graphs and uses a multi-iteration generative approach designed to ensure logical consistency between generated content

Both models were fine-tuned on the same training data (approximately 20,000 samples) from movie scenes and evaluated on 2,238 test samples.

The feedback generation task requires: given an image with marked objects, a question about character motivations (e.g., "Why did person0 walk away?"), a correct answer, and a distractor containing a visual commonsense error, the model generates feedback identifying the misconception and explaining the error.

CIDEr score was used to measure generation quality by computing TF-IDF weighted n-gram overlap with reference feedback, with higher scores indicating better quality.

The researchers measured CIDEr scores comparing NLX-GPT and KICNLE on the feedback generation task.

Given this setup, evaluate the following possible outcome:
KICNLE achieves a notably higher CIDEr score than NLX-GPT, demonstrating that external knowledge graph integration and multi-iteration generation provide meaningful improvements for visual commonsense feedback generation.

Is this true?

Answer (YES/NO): NO